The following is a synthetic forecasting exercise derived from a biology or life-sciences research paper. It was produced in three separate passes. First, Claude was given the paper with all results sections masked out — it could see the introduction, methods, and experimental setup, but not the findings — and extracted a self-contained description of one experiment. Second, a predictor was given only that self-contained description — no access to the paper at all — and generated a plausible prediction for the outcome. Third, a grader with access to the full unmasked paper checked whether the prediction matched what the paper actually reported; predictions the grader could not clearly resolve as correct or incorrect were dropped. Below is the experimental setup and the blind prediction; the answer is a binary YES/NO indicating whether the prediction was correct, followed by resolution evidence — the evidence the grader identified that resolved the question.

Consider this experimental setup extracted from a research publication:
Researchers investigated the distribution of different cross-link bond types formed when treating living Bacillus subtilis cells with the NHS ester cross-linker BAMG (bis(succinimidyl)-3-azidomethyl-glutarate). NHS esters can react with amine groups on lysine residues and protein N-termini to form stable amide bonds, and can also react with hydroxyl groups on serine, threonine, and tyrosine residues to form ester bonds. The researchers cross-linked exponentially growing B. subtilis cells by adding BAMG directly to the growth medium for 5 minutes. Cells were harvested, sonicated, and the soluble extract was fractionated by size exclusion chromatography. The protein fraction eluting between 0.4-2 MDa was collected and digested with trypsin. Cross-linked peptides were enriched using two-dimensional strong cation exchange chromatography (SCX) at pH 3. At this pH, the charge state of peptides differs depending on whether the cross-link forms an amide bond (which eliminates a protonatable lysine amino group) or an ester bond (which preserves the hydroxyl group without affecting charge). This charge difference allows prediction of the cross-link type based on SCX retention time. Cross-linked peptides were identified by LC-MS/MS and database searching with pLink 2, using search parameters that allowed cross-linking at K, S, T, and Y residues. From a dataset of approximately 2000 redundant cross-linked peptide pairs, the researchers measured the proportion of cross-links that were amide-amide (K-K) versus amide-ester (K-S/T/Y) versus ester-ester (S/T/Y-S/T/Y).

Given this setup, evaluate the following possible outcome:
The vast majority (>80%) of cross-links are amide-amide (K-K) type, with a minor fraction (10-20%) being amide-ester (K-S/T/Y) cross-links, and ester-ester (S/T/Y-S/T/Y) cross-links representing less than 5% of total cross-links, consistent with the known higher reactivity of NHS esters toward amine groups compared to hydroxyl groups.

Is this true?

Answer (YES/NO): NO